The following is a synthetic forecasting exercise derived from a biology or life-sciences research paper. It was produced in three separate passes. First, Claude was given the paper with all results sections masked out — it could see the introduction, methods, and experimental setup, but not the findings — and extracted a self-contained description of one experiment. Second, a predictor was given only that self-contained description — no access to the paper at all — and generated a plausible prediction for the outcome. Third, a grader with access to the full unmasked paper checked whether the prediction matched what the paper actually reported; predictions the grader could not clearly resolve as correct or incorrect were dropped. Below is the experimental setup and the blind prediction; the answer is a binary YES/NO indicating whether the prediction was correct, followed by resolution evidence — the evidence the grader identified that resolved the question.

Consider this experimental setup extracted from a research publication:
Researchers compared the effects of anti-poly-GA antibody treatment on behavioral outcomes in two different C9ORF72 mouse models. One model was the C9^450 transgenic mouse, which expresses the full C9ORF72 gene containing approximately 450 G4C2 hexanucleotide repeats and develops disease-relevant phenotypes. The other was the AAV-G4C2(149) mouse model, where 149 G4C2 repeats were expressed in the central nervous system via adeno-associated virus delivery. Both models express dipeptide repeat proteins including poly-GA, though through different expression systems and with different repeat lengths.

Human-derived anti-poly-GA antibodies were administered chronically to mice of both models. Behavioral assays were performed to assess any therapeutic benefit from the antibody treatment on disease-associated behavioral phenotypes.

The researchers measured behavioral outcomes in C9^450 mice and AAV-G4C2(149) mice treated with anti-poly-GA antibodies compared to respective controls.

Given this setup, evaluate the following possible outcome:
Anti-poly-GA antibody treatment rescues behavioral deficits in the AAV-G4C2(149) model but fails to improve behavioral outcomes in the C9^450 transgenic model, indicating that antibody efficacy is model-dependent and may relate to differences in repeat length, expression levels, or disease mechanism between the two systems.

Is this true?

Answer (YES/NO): NO